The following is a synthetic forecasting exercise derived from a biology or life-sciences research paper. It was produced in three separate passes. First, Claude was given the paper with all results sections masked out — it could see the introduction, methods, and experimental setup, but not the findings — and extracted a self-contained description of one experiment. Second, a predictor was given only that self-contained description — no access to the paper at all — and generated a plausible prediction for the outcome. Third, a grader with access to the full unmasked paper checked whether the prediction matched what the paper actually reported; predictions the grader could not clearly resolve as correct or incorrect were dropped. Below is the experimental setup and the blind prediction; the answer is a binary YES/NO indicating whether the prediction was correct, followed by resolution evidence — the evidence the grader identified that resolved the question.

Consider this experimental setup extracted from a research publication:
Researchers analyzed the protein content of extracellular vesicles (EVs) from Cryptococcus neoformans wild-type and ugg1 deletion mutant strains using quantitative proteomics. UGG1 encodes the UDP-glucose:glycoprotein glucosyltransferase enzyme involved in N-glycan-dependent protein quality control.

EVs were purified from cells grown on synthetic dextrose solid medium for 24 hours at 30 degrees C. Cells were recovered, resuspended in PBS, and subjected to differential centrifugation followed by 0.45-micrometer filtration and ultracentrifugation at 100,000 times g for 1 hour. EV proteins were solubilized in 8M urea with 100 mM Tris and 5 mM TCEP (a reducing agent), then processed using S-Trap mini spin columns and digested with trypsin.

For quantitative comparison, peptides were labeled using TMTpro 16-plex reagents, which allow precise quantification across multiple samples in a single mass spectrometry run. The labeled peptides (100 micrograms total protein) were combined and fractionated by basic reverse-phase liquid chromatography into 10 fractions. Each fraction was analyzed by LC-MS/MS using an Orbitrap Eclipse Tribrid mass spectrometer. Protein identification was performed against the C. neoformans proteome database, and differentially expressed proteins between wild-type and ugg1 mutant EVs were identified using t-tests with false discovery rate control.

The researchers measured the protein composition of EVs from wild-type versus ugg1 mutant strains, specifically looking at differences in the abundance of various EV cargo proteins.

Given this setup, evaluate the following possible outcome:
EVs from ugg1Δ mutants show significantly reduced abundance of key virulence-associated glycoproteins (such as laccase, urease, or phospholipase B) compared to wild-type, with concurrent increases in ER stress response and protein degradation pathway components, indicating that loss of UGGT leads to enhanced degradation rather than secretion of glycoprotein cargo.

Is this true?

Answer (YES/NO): NO